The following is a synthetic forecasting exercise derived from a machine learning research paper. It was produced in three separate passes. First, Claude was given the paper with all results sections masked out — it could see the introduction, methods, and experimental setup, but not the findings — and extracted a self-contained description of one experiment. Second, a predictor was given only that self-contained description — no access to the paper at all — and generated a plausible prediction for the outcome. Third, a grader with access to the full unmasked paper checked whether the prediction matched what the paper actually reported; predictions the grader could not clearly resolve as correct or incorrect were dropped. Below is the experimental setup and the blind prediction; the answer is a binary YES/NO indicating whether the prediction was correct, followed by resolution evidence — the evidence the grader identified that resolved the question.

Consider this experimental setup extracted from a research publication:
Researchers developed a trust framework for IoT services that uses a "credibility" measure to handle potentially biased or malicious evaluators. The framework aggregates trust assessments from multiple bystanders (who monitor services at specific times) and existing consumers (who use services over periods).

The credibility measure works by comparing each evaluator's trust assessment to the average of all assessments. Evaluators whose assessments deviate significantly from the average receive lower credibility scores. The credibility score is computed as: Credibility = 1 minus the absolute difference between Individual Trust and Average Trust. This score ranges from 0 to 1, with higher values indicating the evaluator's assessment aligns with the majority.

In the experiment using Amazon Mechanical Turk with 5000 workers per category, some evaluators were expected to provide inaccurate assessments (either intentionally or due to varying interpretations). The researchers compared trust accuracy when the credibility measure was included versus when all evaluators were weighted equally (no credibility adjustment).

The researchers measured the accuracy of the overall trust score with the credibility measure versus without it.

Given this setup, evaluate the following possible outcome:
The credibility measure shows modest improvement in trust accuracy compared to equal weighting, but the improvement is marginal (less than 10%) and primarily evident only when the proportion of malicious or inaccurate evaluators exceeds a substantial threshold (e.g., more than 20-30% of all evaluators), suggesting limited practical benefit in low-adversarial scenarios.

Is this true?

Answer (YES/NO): NO